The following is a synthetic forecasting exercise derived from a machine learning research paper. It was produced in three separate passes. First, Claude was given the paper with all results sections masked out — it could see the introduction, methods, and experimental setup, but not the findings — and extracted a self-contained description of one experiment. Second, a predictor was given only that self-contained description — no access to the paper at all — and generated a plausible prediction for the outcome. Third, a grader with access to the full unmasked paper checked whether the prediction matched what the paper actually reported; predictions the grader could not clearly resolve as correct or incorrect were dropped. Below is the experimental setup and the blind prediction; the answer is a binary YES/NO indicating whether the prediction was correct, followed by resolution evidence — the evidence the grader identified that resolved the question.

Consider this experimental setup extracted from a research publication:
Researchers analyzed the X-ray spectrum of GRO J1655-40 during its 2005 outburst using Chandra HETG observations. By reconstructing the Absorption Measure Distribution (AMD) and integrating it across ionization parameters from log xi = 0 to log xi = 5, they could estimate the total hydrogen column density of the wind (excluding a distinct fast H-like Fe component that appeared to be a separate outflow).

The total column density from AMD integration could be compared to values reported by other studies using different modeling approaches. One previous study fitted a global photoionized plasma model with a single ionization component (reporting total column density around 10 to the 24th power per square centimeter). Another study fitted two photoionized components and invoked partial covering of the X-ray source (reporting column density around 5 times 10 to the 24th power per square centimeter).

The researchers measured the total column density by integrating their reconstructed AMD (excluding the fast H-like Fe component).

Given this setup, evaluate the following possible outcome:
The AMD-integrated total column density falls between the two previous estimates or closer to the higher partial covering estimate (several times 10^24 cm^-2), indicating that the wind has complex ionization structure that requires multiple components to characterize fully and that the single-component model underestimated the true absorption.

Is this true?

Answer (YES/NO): NO